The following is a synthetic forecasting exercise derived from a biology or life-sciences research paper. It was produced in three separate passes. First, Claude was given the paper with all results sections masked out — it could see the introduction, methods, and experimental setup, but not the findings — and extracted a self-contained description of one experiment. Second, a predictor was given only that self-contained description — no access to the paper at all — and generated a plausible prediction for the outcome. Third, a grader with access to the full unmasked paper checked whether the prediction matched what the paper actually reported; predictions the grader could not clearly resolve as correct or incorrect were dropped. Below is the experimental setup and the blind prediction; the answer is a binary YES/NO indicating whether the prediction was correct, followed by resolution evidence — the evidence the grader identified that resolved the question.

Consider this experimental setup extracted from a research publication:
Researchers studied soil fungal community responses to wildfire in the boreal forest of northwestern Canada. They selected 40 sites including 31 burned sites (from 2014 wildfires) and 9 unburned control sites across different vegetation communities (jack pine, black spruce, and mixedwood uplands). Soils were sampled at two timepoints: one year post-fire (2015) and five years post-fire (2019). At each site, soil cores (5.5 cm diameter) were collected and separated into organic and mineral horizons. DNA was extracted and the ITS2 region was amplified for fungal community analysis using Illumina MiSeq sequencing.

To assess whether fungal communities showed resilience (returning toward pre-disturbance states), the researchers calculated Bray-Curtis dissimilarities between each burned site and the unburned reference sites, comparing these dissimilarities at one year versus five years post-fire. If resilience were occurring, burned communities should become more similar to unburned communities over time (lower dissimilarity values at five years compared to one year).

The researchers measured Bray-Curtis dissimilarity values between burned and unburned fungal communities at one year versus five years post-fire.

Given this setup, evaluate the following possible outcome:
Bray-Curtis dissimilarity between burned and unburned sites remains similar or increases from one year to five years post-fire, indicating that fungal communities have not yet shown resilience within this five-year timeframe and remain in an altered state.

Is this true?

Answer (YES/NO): YES